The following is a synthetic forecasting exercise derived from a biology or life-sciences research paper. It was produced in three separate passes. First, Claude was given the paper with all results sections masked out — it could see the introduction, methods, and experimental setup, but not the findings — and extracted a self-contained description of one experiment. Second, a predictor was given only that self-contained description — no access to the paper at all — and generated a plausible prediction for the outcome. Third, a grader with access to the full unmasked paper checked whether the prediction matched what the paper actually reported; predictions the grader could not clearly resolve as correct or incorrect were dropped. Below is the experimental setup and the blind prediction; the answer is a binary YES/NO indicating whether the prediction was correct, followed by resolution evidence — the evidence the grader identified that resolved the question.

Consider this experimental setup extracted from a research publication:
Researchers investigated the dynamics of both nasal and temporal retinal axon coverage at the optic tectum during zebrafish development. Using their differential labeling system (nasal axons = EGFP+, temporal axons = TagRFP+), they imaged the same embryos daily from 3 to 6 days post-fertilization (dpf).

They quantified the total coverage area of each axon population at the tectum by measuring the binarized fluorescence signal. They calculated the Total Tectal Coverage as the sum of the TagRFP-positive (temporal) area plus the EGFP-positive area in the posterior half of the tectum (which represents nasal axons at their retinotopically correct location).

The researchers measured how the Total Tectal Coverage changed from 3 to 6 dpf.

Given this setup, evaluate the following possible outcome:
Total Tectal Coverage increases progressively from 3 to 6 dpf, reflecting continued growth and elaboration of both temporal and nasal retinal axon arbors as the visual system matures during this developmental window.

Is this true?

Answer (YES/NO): YES